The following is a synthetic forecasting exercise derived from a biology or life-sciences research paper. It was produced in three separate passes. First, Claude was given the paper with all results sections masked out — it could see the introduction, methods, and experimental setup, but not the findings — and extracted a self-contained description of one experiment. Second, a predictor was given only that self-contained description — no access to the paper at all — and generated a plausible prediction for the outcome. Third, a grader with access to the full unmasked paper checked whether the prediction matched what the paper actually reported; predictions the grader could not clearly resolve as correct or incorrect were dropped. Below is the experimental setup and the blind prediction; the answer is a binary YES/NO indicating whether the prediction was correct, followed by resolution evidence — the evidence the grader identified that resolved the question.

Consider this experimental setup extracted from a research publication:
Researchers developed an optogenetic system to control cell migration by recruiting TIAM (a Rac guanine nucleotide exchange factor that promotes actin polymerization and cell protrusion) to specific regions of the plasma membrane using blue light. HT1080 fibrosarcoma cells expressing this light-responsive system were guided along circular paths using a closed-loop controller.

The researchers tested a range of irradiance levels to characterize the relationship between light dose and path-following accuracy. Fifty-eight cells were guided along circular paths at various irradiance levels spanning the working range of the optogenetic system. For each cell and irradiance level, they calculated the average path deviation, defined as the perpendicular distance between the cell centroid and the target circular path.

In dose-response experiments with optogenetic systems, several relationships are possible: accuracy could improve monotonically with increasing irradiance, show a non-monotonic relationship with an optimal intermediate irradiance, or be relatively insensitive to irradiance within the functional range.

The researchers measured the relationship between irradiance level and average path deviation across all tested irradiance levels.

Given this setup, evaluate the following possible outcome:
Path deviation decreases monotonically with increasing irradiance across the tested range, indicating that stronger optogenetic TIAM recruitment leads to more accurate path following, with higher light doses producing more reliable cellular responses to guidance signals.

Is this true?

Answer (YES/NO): NO